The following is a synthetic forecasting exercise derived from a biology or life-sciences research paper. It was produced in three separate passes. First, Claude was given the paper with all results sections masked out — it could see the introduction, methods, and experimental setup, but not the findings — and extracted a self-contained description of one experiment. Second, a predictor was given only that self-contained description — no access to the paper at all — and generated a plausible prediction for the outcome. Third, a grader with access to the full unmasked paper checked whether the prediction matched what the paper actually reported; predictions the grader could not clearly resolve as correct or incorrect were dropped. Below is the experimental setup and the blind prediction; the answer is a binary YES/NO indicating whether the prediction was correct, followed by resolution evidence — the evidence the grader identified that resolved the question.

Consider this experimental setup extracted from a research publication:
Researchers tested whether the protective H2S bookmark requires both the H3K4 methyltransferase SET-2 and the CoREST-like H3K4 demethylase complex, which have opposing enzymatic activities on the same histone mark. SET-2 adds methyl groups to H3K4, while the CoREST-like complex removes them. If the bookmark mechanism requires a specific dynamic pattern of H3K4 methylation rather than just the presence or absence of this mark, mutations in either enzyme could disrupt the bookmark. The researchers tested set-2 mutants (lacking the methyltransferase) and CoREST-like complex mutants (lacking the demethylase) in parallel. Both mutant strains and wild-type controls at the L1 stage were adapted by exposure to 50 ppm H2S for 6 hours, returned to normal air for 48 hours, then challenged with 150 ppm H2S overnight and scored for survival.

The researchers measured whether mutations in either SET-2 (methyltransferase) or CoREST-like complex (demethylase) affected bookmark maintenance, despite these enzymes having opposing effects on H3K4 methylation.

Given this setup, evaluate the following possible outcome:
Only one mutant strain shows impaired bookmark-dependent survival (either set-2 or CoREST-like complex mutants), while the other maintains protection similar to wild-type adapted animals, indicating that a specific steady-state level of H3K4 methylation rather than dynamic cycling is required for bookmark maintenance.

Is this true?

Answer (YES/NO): NO